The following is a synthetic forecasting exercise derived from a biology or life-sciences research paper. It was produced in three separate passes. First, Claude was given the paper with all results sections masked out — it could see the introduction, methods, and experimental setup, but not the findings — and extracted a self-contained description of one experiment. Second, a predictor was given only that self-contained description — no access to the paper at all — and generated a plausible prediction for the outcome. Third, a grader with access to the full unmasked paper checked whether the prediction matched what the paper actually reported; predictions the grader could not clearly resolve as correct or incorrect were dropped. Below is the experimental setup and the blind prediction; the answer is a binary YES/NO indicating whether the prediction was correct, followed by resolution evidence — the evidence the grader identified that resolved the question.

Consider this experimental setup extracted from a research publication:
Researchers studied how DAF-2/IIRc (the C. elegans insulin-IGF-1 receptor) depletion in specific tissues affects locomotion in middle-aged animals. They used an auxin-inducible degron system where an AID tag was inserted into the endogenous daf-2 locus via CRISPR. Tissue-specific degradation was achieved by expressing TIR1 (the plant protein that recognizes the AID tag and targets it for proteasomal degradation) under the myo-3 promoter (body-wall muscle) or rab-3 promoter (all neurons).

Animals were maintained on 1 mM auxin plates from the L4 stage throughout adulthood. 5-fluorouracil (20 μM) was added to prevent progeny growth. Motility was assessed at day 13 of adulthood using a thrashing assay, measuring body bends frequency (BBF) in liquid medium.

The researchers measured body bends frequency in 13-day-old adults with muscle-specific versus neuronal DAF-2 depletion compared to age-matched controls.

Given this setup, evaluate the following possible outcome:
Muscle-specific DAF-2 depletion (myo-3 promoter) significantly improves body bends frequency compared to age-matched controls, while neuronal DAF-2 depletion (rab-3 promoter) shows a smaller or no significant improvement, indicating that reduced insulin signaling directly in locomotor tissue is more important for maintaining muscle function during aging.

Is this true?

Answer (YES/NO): YES